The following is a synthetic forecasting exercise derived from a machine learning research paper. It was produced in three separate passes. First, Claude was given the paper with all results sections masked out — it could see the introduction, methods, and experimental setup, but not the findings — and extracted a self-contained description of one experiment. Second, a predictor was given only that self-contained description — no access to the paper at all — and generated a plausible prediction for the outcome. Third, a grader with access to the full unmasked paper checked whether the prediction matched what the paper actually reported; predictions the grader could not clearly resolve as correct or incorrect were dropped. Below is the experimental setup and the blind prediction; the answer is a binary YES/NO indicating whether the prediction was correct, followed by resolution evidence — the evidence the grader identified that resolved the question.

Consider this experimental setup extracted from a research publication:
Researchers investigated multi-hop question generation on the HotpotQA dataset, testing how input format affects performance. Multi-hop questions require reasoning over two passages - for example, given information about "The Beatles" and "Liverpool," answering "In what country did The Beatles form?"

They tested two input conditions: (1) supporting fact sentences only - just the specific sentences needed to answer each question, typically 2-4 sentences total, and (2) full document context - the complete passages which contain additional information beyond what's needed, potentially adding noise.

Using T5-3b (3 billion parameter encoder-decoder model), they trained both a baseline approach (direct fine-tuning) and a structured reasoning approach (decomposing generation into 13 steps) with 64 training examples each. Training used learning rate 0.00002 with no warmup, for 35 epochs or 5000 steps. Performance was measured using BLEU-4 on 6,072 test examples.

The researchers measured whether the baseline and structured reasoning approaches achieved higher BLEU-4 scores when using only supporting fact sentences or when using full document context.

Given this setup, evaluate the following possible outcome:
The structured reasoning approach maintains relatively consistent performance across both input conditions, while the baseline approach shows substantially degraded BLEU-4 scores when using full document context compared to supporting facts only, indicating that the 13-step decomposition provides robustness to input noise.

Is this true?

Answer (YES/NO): NO